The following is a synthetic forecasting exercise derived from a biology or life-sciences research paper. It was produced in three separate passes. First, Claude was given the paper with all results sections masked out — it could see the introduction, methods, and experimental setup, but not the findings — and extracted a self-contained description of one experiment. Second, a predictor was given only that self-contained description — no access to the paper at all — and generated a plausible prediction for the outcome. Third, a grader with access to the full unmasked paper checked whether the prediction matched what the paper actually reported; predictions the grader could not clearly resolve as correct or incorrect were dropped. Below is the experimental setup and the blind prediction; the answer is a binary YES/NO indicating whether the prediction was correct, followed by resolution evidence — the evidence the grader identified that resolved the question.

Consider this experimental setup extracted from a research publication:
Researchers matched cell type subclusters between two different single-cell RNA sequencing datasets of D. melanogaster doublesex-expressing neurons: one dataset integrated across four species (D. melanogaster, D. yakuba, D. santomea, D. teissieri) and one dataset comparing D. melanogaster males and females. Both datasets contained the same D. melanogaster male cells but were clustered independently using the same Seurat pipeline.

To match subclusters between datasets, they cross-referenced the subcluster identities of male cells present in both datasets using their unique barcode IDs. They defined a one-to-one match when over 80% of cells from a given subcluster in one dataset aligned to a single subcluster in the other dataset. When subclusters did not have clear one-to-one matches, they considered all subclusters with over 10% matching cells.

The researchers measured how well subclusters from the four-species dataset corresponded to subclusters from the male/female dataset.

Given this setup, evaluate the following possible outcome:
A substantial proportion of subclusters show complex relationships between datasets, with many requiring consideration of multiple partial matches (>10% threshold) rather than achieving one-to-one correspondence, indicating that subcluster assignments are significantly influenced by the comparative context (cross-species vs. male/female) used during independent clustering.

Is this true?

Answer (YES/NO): NO